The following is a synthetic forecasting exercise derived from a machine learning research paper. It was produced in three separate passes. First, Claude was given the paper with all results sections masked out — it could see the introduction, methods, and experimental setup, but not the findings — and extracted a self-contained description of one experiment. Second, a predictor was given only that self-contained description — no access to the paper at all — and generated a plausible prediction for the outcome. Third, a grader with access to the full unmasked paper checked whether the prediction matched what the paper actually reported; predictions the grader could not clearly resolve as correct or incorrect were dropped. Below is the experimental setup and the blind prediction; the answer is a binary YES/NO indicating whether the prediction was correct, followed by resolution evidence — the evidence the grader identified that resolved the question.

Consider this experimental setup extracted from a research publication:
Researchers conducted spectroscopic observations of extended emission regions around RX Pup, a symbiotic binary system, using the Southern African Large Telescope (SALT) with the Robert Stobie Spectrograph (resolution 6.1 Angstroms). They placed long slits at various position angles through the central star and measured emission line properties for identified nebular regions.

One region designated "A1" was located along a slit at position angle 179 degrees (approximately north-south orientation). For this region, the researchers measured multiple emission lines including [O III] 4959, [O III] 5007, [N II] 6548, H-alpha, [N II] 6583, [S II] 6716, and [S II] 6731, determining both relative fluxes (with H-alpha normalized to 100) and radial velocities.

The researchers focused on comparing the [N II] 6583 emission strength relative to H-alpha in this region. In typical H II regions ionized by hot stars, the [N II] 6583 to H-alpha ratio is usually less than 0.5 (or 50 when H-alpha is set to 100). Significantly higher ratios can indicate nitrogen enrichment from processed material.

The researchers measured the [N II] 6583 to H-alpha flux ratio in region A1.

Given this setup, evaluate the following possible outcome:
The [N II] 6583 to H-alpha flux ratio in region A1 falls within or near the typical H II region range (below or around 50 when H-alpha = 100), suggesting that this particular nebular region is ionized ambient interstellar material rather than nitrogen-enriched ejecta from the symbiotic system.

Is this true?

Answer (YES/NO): NO